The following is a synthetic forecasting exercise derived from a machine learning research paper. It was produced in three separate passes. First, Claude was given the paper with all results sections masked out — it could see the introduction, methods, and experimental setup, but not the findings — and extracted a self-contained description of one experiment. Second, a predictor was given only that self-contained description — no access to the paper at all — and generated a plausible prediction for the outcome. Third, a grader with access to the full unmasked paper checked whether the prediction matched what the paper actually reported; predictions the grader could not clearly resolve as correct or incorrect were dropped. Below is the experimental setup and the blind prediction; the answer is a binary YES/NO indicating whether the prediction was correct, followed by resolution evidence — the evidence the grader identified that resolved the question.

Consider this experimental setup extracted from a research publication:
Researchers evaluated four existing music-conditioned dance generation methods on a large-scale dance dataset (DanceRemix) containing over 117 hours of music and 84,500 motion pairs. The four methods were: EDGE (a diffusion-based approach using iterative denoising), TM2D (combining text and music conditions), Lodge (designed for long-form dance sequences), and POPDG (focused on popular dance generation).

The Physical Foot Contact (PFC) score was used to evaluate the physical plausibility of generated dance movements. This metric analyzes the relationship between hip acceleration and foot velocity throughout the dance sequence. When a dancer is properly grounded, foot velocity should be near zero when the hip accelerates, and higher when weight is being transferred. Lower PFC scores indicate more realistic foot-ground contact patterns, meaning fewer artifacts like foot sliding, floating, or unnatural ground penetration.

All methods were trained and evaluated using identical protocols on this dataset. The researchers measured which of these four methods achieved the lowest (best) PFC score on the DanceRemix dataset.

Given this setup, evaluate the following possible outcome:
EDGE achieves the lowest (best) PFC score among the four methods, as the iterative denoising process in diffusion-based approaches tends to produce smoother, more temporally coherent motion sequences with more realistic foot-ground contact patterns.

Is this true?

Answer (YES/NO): NO